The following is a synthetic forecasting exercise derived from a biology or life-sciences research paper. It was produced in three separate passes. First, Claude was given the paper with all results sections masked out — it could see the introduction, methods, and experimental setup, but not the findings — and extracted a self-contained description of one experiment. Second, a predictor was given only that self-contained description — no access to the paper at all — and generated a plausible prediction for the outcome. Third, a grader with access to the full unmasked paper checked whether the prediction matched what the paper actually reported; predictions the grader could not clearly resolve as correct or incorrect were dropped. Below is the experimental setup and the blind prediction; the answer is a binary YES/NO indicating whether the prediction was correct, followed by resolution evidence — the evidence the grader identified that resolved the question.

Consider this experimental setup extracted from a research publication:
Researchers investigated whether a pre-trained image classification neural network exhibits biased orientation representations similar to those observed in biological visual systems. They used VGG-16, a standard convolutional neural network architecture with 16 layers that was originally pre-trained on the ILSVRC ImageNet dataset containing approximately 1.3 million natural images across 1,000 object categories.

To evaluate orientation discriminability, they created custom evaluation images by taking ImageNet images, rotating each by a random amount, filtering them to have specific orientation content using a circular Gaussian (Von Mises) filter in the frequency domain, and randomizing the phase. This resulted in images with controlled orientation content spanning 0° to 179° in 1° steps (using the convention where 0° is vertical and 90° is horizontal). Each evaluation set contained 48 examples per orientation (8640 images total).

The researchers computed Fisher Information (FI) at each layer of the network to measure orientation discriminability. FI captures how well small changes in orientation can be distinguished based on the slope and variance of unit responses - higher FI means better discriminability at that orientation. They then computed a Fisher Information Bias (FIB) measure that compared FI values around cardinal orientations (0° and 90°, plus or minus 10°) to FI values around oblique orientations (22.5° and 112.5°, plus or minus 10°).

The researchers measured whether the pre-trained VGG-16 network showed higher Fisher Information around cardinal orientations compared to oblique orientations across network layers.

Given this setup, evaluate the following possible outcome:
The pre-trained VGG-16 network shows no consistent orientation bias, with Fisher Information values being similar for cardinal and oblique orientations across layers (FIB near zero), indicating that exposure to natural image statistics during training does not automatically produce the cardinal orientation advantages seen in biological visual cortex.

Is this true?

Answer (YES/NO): NO